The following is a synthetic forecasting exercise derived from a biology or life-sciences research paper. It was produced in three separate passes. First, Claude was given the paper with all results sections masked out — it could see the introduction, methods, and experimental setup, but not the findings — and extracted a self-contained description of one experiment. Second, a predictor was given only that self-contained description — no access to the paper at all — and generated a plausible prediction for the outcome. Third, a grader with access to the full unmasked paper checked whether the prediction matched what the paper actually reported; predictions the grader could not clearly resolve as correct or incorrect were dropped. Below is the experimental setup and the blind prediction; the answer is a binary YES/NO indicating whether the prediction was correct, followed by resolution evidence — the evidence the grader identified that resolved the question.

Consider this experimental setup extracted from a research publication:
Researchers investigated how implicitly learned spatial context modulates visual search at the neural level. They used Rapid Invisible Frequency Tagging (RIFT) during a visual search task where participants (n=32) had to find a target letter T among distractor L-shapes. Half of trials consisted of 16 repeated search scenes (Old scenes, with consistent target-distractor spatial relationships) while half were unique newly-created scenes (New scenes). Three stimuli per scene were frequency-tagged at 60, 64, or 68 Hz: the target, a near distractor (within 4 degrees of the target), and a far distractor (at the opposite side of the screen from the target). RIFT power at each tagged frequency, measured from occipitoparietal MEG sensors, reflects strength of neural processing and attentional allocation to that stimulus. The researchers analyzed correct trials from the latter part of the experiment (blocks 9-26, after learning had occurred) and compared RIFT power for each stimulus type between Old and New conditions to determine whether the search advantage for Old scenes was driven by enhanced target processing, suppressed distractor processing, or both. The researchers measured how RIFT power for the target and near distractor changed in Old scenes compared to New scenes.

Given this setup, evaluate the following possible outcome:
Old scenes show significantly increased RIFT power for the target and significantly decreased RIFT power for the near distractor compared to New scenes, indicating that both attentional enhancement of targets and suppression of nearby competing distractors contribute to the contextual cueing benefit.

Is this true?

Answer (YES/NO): NO